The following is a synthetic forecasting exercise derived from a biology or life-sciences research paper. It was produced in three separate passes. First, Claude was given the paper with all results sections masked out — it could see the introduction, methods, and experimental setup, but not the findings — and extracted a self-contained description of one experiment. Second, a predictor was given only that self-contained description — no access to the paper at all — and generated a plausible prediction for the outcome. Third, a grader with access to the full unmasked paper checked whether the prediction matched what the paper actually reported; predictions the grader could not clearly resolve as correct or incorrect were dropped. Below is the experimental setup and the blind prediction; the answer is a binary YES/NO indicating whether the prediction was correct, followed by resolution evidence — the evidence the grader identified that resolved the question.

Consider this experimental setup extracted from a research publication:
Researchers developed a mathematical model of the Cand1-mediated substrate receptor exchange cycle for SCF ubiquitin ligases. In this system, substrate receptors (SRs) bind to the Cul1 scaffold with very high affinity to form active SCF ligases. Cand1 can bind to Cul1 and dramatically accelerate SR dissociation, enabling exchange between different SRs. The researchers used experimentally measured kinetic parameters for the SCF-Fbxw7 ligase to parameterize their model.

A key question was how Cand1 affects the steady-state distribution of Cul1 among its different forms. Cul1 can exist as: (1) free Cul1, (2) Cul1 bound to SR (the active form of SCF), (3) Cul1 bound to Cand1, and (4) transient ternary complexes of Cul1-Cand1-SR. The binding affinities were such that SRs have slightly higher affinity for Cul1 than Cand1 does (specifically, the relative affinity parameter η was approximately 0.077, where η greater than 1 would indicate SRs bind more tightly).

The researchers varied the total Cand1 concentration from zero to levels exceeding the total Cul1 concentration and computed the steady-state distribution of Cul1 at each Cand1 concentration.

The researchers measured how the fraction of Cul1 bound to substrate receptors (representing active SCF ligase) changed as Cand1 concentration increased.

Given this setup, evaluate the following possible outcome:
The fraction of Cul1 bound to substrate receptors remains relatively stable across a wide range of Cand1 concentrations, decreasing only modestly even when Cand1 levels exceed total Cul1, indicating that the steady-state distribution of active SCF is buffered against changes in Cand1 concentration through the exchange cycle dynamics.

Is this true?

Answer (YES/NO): NO